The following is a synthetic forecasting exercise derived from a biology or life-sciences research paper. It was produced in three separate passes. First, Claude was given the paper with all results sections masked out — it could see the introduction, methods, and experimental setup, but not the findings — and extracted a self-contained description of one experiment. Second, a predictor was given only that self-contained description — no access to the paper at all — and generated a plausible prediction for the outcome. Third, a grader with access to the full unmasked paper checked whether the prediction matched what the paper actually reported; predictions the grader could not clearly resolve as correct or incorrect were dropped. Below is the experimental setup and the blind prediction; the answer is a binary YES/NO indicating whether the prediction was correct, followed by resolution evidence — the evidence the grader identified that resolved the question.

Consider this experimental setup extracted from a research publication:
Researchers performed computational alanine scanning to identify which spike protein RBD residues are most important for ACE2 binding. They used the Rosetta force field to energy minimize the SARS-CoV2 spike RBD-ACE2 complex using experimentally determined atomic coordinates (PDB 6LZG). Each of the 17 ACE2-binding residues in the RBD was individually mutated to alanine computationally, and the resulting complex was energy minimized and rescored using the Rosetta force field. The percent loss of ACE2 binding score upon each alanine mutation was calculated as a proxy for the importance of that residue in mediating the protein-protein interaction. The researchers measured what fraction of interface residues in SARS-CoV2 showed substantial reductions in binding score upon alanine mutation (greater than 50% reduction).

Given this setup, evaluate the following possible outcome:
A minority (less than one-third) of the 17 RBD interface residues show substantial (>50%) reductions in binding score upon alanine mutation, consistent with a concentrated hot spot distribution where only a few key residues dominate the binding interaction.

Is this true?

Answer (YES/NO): NO